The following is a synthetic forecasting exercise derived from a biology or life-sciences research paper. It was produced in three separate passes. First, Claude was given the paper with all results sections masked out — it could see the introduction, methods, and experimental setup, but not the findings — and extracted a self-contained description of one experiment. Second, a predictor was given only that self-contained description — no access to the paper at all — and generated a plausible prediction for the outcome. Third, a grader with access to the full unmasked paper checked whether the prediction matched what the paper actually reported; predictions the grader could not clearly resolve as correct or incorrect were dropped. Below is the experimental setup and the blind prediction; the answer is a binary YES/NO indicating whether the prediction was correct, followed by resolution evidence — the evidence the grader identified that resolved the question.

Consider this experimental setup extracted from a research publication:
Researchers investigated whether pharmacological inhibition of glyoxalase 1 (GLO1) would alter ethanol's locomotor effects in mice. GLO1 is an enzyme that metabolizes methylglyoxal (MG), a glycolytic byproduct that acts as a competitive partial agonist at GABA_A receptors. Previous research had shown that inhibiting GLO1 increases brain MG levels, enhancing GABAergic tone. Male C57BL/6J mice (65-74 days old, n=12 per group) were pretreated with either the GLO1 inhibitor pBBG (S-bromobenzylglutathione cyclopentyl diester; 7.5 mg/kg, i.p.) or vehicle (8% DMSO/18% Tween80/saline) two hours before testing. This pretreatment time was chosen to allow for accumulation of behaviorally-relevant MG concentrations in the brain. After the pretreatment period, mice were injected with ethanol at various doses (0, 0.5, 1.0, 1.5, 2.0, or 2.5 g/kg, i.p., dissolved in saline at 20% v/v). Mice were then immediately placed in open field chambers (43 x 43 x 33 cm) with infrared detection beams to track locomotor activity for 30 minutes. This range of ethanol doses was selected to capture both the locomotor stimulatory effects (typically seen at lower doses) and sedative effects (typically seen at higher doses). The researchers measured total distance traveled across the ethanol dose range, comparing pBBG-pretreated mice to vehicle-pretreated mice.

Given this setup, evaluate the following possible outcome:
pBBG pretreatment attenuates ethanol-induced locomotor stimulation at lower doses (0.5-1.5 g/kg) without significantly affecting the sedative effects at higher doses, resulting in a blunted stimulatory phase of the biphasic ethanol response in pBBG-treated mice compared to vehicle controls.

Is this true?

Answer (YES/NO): NO